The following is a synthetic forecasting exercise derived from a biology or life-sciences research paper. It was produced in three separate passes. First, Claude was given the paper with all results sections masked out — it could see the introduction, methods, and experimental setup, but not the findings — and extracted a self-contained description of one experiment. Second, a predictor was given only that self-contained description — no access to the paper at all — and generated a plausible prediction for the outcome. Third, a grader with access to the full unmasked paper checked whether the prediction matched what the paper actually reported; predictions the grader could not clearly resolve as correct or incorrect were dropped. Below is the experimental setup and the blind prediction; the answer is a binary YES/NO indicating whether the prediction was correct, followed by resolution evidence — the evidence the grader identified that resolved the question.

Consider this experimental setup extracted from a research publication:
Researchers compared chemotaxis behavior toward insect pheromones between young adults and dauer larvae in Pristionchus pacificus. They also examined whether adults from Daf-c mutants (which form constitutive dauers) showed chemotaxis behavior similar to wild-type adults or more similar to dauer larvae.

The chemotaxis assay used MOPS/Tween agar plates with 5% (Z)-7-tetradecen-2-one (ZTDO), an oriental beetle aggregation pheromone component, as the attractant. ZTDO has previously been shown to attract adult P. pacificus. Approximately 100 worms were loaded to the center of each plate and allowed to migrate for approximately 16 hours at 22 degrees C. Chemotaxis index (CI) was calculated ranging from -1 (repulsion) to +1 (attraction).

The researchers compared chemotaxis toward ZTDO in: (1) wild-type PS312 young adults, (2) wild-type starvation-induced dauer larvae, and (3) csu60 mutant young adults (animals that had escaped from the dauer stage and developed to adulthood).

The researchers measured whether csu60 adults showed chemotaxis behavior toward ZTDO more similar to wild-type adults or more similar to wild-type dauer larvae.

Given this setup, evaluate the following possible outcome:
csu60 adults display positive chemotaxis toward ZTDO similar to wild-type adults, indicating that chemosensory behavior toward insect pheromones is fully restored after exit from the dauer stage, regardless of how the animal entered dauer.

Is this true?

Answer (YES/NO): NO